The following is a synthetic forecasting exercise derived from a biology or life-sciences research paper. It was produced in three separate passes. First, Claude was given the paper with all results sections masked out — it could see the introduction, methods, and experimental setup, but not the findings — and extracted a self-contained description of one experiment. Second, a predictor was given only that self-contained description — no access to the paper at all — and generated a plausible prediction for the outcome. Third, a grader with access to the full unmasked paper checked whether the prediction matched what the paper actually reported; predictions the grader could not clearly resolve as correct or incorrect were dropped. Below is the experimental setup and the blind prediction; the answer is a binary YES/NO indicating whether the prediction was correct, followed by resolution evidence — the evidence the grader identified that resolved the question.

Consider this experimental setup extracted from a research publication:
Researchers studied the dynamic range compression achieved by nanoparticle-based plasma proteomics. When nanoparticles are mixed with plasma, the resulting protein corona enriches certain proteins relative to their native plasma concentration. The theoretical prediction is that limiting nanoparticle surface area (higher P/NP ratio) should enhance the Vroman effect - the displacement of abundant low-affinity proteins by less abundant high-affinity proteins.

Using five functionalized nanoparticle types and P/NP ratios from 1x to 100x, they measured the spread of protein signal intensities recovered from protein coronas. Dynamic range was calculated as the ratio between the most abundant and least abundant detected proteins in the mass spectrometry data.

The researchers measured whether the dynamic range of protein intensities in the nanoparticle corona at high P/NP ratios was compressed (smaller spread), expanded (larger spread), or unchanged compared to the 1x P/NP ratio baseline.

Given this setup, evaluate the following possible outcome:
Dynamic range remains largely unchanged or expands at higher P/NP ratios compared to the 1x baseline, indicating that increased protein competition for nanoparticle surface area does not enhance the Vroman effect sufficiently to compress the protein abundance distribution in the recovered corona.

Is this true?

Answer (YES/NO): NO